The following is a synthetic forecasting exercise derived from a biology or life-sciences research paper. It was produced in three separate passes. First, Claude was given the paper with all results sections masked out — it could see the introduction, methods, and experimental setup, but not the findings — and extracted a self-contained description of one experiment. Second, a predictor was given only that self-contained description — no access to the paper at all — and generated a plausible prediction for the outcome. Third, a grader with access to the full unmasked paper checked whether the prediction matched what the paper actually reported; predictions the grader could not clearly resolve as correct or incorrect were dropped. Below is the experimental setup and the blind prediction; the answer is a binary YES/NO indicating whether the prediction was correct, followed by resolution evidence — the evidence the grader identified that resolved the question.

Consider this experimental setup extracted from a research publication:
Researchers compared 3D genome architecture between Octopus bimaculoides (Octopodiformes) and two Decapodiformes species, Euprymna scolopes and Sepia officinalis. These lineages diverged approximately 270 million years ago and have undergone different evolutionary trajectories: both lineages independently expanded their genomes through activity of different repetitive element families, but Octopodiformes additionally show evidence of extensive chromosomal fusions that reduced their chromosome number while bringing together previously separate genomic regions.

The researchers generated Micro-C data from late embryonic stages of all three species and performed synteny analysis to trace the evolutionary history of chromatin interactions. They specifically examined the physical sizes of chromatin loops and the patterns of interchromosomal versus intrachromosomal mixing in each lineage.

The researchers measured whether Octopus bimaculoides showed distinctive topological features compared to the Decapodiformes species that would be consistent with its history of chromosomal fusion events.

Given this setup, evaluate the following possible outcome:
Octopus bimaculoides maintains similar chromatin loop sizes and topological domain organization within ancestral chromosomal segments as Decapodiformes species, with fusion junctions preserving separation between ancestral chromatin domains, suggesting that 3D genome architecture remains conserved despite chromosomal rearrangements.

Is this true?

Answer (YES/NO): NO